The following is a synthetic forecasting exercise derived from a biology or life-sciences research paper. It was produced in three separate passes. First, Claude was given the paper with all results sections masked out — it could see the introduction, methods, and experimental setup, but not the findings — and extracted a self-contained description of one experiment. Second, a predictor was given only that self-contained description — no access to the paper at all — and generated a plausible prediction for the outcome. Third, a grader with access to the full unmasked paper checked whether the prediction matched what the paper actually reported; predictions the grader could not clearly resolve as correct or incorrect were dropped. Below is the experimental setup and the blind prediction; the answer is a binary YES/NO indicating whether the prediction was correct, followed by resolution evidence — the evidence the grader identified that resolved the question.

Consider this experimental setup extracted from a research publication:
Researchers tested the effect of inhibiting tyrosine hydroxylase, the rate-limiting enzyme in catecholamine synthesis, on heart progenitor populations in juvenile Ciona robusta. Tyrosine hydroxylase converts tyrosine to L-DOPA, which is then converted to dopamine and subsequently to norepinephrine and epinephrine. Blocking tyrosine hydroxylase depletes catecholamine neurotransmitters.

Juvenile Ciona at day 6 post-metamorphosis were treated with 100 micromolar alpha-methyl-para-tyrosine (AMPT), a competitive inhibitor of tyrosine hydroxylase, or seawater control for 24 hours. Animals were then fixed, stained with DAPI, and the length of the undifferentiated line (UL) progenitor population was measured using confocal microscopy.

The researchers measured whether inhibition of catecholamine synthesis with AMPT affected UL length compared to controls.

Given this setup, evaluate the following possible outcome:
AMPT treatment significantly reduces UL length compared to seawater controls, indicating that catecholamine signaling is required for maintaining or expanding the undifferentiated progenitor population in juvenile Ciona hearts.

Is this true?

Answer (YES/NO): NO